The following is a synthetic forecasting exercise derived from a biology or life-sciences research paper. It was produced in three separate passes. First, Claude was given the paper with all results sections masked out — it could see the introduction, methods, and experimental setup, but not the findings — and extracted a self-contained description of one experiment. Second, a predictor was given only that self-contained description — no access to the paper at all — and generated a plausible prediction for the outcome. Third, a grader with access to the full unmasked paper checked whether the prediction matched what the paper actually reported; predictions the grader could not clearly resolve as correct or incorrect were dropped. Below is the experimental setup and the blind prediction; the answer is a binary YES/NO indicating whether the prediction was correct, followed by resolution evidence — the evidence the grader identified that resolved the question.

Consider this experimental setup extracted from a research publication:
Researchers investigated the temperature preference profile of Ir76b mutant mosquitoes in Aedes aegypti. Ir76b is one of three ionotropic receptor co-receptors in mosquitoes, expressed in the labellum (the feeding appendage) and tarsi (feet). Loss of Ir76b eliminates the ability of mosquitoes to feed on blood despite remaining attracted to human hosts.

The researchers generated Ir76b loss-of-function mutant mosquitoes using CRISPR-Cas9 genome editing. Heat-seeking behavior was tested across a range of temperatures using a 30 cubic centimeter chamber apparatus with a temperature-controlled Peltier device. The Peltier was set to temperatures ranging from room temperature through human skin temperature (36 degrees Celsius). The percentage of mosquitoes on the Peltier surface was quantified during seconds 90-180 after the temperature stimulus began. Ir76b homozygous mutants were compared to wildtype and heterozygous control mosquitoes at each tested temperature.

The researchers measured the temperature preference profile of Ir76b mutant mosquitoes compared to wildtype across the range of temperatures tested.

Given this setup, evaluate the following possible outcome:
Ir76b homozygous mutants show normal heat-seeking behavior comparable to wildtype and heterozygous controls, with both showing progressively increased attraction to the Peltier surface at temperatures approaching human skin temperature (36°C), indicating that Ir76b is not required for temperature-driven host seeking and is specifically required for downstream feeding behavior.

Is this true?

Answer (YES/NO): NO